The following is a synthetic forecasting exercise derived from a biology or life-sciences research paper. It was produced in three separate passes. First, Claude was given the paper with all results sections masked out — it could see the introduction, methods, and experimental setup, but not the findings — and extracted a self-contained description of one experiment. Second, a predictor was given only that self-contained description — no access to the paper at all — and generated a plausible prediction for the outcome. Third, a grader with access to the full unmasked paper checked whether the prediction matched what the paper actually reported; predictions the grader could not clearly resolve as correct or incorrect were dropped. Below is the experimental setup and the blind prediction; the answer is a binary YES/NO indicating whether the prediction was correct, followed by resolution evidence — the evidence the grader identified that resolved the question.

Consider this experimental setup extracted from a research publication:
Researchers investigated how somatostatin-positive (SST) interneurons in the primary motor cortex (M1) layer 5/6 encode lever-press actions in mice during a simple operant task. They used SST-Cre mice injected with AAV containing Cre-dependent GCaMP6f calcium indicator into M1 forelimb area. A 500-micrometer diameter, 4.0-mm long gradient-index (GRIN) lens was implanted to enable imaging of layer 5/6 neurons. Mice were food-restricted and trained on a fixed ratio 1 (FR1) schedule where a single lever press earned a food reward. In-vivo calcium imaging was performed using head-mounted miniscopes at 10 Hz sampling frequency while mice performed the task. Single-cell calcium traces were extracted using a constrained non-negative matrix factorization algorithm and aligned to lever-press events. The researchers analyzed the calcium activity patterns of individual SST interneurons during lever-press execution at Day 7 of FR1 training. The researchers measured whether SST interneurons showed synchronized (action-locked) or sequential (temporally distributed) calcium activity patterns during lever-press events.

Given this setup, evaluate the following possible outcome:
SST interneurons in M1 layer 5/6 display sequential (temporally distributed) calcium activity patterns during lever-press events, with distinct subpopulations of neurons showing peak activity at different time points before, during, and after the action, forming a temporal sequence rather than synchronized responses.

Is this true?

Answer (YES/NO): NO